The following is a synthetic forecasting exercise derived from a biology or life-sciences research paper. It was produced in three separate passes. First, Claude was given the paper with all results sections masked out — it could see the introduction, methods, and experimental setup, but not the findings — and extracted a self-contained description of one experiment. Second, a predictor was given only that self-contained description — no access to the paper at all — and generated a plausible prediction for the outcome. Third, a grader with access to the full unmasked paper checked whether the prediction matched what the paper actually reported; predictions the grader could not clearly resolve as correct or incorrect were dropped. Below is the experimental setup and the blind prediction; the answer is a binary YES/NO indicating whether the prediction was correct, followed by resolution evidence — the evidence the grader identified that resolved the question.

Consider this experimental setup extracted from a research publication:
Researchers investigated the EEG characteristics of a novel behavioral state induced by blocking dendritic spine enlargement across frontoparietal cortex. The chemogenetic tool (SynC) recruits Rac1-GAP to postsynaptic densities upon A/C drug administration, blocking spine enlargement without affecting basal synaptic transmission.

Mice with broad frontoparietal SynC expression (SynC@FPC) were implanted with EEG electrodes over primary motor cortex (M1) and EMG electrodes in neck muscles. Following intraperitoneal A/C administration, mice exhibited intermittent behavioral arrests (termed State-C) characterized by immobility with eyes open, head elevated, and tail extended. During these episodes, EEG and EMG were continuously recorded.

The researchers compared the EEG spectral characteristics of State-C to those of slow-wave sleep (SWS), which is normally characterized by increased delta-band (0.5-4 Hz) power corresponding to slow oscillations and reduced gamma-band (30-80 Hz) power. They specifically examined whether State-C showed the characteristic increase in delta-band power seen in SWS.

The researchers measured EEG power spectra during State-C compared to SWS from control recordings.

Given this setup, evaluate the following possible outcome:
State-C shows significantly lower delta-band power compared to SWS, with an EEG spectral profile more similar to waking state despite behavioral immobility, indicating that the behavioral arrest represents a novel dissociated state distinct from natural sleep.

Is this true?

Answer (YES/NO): NO